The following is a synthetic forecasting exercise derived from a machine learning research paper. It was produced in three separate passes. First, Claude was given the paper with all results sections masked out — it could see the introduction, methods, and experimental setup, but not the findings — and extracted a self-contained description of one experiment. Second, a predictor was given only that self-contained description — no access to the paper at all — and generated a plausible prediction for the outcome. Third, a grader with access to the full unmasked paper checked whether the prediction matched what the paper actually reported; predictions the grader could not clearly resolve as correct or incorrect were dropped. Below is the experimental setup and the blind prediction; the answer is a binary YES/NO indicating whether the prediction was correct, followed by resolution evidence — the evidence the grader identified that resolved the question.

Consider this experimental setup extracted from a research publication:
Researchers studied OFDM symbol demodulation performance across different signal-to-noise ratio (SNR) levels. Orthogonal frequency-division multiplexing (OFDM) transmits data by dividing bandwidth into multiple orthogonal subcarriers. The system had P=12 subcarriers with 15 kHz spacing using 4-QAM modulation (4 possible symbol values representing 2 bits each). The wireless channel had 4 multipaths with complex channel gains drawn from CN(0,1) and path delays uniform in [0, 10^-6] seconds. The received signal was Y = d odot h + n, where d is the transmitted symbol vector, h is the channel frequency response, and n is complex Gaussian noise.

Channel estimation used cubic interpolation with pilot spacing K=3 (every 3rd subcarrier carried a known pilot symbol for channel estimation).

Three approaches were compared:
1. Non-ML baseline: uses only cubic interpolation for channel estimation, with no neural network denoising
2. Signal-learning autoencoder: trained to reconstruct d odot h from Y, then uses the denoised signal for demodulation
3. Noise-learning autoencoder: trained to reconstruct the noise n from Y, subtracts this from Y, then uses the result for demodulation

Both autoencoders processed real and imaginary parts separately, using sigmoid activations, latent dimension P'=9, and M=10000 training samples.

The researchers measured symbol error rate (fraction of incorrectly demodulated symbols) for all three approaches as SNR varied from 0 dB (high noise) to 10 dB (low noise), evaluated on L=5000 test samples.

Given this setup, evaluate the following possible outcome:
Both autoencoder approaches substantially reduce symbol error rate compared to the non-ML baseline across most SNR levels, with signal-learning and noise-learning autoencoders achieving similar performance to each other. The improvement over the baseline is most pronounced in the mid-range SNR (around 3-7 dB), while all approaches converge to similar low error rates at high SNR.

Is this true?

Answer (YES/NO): NO